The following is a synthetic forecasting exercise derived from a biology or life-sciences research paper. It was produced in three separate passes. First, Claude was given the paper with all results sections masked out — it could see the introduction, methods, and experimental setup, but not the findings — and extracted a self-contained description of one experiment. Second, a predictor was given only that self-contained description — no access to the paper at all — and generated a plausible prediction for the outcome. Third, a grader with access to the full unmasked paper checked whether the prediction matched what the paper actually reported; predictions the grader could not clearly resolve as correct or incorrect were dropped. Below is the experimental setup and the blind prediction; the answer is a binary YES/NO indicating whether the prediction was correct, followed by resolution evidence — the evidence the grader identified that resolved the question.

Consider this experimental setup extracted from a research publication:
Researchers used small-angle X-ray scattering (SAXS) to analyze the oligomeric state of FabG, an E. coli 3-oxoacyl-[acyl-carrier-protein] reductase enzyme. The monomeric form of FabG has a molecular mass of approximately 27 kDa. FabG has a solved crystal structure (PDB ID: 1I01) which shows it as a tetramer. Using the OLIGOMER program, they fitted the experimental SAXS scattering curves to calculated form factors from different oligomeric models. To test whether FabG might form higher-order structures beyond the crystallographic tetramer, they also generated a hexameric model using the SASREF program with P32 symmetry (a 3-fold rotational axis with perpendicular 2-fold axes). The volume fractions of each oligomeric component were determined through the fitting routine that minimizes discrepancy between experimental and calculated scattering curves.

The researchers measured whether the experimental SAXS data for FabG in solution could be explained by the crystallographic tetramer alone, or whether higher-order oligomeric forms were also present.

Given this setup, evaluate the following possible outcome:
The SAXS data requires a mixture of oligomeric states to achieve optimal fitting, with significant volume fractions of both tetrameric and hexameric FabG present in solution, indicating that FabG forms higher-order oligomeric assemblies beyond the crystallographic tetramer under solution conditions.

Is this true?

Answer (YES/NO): NO